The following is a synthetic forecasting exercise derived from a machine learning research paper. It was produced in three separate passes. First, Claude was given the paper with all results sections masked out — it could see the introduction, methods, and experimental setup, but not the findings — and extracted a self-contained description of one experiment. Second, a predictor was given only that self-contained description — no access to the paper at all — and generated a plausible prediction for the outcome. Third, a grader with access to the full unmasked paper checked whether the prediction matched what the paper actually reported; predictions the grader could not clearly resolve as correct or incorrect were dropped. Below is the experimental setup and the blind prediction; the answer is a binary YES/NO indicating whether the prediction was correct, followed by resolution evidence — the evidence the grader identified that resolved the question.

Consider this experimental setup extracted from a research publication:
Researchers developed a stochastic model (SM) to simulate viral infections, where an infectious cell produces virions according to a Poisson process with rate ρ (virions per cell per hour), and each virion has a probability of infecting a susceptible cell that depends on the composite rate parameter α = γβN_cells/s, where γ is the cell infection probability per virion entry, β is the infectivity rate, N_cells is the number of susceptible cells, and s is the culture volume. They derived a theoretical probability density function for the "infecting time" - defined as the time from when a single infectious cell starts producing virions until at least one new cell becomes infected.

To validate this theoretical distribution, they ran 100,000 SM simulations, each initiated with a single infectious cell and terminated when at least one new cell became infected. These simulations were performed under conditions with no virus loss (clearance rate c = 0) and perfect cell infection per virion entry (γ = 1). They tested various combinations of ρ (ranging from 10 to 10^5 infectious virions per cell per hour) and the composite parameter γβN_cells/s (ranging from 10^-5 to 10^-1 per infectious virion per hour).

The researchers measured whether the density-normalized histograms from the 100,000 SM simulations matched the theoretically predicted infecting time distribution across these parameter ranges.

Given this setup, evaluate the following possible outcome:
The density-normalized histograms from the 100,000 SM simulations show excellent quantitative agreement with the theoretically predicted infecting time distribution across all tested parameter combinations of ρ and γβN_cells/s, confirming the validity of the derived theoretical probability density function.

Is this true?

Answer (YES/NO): YES